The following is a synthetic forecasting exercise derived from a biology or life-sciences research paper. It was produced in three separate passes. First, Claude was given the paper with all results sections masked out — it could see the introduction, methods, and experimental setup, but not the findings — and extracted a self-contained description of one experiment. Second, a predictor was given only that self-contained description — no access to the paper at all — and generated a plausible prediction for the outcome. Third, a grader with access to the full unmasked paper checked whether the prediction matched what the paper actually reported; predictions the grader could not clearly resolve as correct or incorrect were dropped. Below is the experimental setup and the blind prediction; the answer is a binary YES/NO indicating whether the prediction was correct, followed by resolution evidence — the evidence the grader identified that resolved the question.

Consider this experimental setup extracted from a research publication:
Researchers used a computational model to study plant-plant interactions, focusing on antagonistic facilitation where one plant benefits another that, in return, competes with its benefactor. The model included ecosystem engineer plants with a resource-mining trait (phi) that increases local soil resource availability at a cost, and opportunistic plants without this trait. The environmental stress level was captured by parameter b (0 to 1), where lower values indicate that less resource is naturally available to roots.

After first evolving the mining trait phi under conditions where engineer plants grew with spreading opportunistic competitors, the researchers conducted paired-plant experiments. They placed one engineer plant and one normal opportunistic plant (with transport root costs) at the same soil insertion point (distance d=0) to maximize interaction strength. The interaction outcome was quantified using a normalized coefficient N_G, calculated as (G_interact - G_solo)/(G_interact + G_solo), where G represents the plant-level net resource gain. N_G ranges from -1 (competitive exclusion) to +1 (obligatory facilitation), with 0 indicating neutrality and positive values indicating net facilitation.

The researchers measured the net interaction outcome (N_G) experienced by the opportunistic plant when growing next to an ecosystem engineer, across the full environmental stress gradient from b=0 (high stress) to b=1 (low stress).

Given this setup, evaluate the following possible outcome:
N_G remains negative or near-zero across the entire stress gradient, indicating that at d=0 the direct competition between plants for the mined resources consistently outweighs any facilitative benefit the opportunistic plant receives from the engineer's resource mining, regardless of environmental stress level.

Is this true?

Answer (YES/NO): NO